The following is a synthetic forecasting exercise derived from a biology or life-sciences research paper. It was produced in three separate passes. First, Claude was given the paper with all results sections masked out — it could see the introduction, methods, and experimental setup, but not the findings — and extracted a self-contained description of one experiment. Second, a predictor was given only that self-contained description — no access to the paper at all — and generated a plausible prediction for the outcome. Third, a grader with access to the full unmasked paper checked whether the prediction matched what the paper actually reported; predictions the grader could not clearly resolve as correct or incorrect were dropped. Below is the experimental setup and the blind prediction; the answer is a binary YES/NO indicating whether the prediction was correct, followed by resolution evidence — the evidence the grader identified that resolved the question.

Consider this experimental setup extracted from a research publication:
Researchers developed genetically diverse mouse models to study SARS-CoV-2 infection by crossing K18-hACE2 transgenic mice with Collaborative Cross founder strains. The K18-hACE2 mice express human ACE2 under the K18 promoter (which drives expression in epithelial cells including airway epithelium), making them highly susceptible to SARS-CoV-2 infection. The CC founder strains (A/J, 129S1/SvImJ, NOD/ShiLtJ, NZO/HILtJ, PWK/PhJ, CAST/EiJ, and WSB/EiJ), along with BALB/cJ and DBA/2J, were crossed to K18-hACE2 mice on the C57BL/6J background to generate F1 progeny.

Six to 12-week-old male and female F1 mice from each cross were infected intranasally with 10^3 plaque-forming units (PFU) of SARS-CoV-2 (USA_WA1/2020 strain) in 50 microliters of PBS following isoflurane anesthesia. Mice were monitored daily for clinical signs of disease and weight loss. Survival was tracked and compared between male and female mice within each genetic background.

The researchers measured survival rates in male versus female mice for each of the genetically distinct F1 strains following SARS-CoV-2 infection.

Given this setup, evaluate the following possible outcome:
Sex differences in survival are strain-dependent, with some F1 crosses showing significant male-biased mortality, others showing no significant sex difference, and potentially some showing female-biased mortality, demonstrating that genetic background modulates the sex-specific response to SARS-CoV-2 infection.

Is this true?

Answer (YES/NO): YES